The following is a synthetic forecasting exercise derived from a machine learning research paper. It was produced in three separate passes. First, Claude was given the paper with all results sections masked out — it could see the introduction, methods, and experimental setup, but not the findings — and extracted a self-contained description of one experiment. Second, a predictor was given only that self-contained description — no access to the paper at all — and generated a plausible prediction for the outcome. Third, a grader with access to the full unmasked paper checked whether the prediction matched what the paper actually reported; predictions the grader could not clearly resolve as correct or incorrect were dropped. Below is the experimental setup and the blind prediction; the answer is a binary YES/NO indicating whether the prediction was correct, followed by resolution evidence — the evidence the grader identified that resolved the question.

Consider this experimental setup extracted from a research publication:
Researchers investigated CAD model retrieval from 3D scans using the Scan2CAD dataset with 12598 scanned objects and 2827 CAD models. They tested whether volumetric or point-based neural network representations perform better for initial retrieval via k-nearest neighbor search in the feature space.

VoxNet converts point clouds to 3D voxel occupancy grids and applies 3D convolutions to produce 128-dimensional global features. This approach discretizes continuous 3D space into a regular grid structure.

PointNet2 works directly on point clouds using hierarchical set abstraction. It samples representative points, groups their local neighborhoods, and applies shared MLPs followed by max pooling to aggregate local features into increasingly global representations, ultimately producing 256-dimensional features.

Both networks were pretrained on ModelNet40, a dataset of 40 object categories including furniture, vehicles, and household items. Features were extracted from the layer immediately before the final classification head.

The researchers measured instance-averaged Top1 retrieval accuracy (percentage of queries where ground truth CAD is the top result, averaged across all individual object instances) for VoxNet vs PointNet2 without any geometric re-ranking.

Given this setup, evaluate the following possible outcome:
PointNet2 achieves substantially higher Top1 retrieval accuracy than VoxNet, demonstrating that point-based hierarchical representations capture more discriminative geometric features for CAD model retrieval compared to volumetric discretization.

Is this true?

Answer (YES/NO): NO